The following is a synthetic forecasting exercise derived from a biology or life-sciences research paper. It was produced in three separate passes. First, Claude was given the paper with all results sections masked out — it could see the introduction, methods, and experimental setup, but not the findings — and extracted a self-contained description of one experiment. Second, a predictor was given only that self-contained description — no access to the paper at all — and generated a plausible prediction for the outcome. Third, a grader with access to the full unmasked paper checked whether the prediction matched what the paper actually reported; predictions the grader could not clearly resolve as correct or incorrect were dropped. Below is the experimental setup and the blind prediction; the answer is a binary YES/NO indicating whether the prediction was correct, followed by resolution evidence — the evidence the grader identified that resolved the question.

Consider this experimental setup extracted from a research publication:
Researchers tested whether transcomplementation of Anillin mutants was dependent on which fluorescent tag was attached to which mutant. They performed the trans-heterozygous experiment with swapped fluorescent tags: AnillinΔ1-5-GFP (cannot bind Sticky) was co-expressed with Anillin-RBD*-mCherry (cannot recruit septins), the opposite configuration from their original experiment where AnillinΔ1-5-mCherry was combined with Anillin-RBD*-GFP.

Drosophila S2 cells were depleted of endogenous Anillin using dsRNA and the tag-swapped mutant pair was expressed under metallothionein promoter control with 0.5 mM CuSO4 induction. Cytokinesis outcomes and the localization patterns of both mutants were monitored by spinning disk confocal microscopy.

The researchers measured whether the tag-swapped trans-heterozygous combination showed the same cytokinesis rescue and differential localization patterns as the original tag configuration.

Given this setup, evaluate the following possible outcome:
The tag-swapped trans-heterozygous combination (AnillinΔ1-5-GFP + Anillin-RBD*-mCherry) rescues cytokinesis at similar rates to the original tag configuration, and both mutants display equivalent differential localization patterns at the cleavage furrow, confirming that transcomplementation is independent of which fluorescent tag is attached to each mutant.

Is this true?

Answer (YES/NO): YES